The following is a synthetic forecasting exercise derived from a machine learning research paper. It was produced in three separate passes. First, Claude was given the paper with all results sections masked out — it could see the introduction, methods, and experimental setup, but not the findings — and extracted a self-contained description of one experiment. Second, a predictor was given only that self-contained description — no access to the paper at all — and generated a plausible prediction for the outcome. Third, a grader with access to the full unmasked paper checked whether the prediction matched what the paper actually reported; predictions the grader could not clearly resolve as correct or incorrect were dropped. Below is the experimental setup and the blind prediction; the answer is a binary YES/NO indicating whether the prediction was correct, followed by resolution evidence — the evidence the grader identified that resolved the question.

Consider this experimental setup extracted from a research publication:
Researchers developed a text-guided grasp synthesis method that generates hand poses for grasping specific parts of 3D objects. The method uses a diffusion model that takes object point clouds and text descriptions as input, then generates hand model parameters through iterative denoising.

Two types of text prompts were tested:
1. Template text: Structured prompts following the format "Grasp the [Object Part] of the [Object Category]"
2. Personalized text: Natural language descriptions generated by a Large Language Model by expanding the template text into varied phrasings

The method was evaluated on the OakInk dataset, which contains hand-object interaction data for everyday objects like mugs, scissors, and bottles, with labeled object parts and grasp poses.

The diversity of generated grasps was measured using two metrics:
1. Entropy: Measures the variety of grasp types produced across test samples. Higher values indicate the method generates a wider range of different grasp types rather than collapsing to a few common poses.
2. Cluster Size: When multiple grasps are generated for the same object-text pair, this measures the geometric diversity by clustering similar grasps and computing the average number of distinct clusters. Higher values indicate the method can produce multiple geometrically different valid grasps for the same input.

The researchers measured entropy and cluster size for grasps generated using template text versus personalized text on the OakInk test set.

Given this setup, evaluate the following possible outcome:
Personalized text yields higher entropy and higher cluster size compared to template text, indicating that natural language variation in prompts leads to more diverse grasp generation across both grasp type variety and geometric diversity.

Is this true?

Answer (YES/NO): NO